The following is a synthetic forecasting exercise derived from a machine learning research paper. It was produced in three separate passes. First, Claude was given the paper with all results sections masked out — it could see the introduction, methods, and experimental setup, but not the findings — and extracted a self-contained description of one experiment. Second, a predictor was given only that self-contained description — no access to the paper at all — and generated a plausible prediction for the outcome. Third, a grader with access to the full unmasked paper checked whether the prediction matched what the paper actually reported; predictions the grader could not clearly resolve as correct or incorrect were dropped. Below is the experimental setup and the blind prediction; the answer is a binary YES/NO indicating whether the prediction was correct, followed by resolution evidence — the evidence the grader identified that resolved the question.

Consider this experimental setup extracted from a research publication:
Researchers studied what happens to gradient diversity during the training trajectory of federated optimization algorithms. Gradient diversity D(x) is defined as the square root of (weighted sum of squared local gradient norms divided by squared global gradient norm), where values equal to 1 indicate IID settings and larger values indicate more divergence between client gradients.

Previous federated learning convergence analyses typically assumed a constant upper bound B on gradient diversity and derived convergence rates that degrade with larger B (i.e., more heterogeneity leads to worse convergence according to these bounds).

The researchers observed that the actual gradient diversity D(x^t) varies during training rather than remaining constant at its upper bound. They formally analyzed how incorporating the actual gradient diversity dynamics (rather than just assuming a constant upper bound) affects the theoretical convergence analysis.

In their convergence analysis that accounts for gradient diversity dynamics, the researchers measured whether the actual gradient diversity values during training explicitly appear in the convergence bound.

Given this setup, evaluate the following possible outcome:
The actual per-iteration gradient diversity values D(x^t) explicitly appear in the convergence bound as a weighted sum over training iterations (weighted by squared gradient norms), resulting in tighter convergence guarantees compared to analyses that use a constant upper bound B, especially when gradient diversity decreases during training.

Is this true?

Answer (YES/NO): NO